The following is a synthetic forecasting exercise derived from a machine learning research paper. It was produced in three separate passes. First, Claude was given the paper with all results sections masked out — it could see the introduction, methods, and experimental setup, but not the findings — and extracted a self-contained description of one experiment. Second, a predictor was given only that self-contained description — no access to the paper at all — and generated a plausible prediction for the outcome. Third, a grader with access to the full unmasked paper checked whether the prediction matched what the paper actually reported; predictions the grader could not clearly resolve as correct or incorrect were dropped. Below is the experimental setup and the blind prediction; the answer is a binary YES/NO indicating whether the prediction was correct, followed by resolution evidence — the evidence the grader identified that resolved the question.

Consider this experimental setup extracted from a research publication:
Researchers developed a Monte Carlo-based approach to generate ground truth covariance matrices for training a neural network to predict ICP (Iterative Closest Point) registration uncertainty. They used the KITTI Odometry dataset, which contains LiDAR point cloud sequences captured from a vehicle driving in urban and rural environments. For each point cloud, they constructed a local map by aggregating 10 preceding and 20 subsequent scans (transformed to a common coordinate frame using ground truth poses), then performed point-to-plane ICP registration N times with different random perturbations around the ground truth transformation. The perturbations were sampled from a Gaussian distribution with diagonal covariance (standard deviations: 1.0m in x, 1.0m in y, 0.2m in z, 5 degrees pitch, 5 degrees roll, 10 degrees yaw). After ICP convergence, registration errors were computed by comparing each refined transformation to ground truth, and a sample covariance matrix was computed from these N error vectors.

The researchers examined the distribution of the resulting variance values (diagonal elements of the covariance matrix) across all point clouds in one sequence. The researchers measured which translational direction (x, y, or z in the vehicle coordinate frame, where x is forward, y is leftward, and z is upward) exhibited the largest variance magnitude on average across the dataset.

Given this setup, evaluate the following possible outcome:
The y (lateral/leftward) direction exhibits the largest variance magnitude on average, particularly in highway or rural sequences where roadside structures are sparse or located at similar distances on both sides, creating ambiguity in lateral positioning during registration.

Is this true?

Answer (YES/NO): NO